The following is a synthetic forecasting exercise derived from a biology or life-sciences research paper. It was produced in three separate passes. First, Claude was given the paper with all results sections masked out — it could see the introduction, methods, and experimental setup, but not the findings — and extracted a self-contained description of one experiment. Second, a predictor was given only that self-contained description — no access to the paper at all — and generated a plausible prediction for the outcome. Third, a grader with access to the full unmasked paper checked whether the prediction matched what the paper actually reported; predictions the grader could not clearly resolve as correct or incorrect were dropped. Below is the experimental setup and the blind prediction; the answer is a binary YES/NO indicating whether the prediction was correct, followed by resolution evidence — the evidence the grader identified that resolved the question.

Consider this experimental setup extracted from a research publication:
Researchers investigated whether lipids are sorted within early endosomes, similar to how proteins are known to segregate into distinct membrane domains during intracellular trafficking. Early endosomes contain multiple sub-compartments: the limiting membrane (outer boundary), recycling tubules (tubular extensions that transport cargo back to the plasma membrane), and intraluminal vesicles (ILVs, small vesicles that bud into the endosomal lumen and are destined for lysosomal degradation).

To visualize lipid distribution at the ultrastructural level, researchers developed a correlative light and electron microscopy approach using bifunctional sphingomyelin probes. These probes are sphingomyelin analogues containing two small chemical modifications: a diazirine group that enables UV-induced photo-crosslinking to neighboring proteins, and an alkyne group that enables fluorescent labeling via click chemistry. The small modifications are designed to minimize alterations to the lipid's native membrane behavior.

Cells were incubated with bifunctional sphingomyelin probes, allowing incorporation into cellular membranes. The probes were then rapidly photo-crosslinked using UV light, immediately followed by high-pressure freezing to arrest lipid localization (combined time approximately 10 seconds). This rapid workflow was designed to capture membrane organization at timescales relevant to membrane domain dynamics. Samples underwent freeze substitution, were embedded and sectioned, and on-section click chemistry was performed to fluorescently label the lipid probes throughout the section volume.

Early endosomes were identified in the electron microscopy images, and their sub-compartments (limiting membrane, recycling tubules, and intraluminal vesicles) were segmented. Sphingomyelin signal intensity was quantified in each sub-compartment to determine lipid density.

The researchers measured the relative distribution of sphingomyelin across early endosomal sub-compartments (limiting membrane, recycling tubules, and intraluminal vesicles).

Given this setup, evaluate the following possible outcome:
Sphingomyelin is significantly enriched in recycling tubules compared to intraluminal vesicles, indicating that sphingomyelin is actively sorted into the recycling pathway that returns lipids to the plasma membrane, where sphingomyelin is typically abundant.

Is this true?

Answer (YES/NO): NO